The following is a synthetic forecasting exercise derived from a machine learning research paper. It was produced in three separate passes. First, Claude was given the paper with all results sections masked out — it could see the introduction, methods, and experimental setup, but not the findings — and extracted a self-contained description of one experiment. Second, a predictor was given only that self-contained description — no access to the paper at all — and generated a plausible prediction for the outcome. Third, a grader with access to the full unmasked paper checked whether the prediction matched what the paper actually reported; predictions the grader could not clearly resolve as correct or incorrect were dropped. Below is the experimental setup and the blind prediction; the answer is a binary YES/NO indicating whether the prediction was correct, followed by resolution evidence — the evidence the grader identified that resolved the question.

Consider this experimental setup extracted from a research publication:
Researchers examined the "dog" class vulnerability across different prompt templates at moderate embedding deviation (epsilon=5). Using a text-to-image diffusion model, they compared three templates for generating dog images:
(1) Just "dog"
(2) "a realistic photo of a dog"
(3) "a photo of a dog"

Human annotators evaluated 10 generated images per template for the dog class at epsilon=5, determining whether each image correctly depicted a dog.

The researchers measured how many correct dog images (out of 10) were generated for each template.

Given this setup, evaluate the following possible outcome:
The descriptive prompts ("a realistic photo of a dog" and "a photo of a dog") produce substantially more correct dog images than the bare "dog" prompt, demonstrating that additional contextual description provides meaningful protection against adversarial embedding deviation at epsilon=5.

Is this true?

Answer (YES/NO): YES